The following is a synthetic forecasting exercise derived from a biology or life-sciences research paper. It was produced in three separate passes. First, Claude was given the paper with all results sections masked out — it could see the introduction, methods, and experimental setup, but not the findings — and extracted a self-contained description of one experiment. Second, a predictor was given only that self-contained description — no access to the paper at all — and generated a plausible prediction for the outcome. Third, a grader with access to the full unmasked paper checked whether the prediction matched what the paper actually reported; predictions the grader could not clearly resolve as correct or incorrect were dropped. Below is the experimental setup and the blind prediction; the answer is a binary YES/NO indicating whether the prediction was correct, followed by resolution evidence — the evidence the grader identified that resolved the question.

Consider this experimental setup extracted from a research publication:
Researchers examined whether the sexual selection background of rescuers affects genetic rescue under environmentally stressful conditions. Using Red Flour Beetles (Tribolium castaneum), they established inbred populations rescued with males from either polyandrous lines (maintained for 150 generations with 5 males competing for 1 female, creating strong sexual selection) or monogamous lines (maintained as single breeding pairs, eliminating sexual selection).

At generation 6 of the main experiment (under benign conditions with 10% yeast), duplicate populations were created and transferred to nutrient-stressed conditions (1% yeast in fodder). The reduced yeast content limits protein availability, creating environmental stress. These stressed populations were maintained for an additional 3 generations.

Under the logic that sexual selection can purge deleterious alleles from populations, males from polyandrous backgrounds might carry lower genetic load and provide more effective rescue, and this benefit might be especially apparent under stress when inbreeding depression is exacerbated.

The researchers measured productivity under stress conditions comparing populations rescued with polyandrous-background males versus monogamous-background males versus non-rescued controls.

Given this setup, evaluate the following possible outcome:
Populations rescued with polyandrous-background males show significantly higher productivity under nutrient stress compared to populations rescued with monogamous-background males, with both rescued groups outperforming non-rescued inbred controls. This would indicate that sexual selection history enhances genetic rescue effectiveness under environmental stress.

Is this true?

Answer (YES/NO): NO